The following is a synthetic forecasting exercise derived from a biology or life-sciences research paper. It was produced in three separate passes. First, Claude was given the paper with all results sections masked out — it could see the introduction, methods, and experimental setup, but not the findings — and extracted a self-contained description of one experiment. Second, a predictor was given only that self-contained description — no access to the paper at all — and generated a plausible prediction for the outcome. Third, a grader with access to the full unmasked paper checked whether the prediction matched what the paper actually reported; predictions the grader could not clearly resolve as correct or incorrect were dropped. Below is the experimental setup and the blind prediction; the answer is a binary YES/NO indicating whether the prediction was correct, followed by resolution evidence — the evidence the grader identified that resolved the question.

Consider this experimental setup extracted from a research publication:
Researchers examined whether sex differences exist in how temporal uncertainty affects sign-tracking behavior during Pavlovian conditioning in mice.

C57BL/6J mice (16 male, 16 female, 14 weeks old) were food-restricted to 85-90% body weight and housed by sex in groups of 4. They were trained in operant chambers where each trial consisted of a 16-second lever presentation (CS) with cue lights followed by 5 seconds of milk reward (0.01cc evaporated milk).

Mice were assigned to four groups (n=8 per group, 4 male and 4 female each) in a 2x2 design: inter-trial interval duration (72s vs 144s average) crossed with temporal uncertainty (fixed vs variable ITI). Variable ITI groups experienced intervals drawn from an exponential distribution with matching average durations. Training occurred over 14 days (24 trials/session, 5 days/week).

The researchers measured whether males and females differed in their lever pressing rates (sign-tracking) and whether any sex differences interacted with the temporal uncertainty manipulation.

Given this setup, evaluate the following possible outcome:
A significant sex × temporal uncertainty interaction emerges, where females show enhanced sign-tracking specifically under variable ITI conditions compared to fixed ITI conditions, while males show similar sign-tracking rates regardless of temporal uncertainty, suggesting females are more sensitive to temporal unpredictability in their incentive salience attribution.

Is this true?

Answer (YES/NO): NO